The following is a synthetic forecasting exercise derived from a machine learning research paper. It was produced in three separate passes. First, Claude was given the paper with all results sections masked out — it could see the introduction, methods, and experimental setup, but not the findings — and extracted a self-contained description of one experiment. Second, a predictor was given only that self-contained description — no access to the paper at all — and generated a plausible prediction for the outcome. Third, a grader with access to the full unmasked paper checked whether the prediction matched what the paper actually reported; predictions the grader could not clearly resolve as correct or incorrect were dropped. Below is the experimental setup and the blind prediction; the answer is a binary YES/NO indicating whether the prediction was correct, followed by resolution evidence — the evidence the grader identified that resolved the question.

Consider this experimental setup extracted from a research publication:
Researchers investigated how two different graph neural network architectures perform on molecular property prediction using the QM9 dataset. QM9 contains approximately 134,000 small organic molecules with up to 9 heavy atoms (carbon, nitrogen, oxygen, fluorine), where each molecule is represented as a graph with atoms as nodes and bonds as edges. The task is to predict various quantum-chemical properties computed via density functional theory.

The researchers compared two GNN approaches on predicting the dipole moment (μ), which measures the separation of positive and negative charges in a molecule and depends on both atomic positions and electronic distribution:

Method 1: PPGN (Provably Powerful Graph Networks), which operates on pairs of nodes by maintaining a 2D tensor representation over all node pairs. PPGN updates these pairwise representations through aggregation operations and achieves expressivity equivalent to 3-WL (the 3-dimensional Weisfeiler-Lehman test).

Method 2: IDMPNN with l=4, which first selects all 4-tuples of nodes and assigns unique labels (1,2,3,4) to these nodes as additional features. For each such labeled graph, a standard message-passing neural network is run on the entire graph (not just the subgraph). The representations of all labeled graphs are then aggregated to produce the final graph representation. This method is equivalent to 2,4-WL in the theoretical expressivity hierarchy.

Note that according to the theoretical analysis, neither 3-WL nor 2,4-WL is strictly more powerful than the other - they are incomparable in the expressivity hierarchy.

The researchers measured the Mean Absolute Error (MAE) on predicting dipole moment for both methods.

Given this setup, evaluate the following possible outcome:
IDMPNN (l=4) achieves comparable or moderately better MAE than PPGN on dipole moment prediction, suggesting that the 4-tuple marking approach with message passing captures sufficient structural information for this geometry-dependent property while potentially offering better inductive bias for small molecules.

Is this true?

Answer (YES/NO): NO